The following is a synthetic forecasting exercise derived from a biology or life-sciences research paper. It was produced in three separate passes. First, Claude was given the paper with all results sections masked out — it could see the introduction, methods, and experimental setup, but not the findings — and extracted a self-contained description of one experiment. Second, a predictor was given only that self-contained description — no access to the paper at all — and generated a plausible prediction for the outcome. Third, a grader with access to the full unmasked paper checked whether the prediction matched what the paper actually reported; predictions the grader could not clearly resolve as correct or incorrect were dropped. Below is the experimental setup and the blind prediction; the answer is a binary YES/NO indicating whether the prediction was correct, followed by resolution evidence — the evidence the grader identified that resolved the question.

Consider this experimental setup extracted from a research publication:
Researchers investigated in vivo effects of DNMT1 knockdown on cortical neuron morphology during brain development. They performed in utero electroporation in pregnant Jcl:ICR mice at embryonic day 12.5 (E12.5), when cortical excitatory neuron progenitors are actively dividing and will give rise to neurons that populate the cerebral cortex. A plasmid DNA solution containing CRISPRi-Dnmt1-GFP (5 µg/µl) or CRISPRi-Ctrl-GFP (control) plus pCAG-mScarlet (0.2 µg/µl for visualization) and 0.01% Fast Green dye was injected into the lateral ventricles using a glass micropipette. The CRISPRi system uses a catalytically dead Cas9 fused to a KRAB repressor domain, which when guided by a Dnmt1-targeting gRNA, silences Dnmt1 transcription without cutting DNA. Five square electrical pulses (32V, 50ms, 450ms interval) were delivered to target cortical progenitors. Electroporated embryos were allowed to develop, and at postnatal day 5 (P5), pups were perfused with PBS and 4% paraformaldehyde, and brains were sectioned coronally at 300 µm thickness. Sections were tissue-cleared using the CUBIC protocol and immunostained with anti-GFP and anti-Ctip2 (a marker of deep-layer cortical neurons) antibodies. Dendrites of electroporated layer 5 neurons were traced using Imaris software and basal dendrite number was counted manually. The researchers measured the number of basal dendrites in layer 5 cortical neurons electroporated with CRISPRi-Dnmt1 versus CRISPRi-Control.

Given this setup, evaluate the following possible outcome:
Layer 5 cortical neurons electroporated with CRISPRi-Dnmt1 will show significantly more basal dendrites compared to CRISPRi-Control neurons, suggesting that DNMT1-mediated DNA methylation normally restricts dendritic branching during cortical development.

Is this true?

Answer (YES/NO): NO